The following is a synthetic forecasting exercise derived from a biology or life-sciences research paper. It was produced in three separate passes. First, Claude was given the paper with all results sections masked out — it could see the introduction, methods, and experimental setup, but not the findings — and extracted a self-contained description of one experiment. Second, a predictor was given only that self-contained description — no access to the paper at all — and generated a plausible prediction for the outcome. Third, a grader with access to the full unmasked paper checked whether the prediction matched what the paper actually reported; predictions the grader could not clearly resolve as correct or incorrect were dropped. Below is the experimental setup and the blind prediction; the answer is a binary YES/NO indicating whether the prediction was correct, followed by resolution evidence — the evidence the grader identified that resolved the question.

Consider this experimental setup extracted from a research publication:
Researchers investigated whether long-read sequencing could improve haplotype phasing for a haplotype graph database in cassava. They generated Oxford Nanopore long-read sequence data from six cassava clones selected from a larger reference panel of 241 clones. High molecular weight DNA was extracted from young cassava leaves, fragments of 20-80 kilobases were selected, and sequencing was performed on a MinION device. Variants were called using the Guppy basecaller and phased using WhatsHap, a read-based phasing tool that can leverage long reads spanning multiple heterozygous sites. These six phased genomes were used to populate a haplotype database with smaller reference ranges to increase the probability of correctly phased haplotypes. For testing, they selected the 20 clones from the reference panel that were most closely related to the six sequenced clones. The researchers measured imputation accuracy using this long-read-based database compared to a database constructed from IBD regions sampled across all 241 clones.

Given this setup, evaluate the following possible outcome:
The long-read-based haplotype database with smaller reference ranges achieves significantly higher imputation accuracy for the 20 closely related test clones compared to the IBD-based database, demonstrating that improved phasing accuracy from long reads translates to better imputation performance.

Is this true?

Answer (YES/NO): NO